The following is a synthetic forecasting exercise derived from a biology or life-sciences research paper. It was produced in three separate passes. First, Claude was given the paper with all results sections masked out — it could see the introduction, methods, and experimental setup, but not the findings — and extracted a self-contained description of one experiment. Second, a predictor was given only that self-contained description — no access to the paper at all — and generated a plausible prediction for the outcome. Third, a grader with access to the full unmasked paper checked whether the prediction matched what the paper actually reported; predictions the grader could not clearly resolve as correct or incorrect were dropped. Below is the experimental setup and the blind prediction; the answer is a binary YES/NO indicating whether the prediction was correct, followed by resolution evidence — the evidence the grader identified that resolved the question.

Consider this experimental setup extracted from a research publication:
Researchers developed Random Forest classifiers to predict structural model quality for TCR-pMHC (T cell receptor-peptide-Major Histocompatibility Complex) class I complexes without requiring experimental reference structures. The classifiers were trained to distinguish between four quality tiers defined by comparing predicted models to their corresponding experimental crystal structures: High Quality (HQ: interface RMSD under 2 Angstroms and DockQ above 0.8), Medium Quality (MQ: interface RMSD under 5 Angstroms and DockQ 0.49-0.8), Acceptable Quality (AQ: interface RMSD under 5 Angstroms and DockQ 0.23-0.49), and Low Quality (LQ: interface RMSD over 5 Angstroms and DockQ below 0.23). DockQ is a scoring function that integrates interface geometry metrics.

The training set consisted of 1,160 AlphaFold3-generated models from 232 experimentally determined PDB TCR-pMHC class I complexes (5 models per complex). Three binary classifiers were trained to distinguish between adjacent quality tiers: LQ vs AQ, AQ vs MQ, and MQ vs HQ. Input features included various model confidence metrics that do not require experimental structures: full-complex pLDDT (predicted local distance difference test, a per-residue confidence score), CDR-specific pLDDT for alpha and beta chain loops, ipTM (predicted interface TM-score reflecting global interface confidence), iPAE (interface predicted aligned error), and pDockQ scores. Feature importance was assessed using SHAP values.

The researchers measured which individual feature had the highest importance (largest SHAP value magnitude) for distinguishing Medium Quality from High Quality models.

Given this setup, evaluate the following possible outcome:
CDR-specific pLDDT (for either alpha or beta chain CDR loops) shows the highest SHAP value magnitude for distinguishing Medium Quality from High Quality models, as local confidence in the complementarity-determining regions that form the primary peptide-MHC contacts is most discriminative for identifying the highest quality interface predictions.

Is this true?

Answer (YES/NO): YES